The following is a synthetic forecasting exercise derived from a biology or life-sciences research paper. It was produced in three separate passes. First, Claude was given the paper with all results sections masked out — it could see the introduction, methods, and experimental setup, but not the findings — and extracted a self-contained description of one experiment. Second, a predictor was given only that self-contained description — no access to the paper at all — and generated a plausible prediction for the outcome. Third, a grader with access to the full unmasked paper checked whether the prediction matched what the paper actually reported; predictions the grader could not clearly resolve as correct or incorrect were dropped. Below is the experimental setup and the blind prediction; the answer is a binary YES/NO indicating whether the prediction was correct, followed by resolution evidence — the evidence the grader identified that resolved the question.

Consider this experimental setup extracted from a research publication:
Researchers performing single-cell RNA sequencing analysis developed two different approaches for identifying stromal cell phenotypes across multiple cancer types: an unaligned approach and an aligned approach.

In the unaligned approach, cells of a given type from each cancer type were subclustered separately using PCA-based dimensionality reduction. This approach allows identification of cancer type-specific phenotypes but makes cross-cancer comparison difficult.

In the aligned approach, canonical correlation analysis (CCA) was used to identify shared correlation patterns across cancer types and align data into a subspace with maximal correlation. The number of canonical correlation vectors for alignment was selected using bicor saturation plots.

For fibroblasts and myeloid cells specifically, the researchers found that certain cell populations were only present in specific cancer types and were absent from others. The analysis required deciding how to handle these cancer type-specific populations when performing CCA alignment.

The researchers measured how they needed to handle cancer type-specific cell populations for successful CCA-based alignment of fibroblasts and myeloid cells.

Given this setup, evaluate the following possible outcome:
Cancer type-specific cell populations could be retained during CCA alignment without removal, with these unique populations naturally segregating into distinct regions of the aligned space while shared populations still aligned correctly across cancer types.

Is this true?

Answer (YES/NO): NO